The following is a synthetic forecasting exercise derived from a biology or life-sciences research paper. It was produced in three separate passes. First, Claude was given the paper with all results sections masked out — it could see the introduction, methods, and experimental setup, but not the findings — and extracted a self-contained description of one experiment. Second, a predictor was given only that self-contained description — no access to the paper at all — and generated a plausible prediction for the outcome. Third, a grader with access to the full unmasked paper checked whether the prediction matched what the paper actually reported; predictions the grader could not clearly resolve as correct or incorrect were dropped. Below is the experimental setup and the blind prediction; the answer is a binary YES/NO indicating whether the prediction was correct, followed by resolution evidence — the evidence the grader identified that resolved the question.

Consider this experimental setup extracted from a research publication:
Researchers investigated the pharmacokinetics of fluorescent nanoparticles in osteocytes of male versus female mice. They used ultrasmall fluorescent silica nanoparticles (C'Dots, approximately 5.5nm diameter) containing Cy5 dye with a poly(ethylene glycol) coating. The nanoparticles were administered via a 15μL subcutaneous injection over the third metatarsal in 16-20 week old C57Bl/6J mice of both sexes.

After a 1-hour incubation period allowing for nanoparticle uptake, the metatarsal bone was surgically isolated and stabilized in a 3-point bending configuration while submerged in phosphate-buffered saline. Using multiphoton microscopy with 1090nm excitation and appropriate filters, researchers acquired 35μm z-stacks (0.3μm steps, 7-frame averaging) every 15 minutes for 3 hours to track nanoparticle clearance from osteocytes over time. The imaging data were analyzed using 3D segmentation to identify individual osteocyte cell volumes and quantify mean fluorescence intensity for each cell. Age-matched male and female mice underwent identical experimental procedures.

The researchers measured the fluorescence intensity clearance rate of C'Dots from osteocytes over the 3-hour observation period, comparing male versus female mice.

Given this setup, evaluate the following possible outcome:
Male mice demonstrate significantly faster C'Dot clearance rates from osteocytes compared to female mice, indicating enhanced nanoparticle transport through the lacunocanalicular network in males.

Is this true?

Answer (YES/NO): YES